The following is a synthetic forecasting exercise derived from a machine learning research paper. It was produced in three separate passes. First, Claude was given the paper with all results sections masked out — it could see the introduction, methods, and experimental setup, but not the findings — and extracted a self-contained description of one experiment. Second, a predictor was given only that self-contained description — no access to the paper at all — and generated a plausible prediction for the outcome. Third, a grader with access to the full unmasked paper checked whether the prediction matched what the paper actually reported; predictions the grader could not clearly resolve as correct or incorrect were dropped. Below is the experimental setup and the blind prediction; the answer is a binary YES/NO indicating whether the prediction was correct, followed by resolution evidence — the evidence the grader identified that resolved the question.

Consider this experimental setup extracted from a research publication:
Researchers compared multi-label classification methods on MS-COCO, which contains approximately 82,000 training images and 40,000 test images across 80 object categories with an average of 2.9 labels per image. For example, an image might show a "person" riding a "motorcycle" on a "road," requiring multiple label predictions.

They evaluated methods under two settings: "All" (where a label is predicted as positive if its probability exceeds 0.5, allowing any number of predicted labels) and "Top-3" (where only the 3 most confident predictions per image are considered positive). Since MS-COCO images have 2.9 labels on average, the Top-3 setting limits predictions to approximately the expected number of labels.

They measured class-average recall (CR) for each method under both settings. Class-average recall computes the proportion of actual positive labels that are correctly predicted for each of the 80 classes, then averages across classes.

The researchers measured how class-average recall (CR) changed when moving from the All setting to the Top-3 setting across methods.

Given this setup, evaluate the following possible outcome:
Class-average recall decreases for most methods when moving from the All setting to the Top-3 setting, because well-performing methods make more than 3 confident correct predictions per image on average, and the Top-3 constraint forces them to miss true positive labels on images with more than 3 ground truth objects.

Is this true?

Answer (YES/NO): YES